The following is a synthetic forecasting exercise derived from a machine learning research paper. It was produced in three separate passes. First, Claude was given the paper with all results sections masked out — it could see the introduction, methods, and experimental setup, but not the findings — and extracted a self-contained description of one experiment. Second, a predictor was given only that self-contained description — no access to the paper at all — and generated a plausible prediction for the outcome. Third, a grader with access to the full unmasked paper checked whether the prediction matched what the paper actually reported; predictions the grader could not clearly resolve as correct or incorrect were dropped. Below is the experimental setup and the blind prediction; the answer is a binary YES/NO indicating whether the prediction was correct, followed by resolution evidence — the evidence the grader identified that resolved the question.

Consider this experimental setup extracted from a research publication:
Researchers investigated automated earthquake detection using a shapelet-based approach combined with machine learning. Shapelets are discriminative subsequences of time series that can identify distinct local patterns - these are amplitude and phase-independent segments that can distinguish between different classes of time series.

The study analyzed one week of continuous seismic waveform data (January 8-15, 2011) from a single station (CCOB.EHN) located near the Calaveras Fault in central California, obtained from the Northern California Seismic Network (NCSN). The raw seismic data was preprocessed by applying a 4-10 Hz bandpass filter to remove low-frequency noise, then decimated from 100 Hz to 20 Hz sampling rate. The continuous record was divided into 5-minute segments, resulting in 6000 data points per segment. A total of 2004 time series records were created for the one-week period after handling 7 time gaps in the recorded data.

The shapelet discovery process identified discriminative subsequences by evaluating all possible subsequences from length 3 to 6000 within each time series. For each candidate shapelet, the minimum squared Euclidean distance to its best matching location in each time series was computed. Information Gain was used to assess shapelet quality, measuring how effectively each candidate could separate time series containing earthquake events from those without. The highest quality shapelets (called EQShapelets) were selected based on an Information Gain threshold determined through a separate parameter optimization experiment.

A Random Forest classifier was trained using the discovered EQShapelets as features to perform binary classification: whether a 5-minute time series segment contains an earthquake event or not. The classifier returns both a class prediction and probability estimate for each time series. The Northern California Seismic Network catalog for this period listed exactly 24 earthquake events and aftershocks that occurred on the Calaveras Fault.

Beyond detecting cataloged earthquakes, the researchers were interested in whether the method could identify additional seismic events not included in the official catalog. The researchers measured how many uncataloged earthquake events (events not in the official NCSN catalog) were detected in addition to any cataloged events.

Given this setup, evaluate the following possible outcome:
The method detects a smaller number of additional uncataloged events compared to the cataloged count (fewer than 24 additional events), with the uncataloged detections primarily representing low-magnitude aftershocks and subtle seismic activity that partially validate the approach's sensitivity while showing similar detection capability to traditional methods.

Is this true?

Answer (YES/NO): NO